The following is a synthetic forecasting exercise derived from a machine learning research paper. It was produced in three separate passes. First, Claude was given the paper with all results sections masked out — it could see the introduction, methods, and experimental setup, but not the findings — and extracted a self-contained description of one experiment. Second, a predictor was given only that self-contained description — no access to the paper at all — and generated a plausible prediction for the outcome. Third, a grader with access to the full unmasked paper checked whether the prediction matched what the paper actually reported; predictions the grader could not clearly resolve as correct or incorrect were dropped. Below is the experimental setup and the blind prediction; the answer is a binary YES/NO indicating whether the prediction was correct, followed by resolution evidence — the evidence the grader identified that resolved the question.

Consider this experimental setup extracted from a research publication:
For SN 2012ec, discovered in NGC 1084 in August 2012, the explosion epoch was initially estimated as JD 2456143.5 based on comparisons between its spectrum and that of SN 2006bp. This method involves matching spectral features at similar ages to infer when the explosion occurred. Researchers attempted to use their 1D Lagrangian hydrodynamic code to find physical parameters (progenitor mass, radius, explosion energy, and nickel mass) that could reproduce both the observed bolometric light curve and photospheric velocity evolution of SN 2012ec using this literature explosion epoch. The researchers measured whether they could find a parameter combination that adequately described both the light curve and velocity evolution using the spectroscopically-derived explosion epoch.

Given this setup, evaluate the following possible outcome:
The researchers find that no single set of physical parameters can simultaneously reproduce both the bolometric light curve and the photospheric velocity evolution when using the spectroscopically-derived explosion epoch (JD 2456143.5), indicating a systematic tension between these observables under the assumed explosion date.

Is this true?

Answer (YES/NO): YES